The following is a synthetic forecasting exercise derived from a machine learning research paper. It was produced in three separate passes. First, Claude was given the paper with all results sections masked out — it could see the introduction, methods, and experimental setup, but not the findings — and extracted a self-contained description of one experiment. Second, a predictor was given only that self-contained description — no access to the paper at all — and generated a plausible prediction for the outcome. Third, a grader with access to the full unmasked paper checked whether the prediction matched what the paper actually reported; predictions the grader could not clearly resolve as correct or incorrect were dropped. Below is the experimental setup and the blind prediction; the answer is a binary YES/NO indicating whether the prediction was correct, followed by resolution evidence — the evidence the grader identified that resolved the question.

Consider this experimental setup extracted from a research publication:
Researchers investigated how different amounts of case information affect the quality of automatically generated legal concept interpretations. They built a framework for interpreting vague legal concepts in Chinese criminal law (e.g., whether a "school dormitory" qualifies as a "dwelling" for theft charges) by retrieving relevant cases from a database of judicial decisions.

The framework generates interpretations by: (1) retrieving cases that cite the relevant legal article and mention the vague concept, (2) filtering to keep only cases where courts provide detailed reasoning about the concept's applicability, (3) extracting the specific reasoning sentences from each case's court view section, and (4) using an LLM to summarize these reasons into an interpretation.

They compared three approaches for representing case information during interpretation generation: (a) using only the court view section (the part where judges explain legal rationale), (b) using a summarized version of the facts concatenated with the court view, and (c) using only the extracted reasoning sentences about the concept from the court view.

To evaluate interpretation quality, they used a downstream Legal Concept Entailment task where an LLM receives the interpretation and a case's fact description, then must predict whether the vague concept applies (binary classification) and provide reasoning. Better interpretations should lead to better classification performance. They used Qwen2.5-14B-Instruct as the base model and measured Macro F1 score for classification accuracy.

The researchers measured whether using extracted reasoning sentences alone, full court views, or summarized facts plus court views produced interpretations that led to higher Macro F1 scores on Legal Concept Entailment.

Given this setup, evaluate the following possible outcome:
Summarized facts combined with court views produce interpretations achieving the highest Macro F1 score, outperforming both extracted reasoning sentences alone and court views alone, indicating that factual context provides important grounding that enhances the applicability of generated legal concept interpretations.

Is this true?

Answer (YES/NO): NO